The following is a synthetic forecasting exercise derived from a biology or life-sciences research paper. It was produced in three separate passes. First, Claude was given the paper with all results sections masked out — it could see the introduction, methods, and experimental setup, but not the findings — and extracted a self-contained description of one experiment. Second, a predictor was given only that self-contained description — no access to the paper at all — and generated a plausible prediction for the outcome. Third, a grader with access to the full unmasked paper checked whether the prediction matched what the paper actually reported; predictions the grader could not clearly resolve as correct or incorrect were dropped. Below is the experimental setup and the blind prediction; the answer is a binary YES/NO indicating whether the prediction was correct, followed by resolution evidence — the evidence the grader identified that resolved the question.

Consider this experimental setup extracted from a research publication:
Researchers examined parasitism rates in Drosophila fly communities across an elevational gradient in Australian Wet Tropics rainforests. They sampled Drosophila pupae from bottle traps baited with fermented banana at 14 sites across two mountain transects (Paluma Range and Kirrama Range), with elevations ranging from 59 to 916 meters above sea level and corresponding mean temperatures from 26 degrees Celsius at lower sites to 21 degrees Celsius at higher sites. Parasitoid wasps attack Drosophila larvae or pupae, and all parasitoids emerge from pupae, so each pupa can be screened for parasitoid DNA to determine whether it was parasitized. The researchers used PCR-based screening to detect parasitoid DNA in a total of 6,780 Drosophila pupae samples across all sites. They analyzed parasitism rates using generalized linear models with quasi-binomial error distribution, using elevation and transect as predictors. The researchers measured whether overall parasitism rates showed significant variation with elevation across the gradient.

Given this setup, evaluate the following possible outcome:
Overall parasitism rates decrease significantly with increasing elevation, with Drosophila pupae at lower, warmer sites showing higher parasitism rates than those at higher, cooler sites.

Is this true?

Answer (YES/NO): YES